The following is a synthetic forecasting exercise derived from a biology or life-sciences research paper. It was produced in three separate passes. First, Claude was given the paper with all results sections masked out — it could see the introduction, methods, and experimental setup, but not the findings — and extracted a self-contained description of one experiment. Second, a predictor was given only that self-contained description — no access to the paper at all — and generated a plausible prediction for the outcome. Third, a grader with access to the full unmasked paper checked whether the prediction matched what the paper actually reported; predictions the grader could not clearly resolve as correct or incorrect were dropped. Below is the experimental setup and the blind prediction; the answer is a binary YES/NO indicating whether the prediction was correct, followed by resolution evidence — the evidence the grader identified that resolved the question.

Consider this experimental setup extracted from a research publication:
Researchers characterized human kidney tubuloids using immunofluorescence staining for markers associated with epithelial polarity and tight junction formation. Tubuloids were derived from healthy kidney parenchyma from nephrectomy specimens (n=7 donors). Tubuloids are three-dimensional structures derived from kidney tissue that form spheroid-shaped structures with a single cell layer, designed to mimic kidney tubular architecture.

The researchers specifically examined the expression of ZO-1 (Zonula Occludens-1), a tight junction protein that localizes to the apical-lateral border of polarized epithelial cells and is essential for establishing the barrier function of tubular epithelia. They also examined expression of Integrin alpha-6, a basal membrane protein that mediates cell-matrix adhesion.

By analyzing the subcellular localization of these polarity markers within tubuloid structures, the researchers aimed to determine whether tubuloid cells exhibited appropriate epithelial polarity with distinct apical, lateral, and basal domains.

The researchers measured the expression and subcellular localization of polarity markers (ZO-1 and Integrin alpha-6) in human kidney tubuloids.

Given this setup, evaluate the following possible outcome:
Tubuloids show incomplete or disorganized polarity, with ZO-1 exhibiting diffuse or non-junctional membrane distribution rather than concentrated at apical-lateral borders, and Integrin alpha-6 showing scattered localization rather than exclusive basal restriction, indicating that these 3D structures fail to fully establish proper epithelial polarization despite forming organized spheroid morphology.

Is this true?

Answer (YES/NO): NO